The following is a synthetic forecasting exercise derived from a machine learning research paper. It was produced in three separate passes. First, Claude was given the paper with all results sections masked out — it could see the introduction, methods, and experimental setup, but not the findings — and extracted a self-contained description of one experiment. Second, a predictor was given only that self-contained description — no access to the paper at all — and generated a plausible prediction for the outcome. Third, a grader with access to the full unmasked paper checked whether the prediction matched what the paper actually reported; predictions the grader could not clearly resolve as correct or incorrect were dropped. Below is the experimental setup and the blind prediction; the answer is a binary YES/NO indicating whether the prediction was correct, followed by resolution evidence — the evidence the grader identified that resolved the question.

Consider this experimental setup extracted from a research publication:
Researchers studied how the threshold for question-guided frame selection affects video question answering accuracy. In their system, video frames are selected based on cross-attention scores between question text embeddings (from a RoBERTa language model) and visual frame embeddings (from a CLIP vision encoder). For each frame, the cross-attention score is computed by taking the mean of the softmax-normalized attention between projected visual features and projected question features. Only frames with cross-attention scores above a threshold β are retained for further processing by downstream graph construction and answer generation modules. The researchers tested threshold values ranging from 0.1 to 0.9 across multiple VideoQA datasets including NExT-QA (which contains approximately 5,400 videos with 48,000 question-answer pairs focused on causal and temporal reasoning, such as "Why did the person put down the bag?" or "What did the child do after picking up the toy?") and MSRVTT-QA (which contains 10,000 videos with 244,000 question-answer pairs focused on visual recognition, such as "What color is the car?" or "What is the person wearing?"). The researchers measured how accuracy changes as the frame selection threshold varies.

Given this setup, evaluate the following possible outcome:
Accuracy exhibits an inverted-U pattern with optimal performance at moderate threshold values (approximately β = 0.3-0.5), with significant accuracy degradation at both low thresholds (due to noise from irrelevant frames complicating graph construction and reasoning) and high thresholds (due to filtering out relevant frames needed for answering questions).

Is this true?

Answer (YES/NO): YES